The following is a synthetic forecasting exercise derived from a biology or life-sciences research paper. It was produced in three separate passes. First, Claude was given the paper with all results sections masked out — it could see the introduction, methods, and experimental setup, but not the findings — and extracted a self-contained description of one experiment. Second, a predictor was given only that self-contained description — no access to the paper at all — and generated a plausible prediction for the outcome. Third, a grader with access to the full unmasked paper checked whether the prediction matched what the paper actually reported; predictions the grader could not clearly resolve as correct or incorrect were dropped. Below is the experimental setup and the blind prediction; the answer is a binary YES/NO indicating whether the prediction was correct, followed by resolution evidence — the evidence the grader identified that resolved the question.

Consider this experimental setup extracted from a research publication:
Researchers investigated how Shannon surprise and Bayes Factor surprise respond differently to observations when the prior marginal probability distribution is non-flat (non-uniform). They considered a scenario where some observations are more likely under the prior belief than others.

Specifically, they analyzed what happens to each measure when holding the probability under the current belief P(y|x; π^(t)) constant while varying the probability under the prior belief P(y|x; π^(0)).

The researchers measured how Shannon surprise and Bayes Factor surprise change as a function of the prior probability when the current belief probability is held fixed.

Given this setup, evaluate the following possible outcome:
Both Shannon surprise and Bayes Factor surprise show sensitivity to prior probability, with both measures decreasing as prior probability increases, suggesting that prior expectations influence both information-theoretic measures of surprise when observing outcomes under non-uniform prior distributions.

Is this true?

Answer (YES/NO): NO